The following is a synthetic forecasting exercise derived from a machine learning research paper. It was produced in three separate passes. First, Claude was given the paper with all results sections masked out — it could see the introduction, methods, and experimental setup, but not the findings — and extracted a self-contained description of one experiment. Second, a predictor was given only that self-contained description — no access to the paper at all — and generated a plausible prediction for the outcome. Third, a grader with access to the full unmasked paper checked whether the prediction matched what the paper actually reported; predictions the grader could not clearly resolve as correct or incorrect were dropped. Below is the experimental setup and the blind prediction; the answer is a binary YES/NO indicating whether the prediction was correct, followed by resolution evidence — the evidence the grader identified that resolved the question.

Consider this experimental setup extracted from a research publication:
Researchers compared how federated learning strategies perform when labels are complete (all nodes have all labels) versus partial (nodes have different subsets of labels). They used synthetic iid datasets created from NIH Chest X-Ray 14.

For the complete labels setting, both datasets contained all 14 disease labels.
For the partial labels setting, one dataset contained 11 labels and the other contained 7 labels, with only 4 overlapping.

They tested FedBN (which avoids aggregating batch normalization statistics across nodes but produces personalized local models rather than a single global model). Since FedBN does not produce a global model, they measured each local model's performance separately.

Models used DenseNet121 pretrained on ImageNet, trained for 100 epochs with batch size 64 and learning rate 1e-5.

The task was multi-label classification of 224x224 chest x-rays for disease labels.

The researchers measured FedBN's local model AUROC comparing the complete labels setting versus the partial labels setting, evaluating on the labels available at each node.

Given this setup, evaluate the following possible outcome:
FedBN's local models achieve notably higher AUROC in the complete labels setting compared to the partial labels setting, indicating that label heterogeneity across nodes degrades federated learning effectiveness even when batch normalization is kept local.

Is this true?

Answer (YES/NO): YES